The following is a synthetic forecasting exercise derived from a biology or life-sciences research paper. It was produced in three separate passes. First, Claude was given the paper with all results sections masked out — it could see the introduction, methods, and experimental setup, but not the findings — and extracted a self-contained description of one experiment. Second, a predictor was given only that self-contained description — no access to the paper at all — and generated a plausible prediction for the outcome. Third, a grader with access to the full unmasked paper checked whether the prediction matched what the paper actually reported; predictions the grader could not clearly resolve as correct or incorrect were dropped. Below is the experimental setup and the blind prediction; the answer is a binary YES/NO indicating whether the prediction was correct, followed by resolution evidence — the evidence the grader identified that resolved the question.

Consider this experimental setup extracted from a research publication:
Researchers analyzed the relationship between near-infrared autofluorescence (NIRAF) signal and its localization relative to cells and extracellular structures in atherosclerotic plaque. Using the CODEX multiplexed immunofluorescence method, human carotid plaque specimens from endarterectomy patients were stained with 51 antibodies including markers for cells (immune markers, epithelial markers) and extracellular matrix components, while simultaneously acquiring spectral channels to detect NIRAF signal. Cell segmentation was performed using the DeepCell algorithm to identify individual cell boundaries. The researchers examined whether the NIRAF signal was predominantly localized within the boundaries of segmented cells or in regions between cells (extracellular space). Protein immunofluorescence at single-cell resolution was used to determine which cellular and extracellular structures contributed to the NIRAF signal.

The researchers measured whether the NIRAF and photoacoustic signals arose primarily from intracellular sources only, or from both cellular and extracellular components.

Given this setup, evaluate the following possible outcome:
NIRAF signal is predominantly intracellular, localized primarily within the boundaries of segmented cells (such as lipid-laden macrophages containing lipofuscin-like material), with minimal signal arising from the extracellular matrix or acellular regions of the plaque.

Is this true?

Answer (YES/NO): NO